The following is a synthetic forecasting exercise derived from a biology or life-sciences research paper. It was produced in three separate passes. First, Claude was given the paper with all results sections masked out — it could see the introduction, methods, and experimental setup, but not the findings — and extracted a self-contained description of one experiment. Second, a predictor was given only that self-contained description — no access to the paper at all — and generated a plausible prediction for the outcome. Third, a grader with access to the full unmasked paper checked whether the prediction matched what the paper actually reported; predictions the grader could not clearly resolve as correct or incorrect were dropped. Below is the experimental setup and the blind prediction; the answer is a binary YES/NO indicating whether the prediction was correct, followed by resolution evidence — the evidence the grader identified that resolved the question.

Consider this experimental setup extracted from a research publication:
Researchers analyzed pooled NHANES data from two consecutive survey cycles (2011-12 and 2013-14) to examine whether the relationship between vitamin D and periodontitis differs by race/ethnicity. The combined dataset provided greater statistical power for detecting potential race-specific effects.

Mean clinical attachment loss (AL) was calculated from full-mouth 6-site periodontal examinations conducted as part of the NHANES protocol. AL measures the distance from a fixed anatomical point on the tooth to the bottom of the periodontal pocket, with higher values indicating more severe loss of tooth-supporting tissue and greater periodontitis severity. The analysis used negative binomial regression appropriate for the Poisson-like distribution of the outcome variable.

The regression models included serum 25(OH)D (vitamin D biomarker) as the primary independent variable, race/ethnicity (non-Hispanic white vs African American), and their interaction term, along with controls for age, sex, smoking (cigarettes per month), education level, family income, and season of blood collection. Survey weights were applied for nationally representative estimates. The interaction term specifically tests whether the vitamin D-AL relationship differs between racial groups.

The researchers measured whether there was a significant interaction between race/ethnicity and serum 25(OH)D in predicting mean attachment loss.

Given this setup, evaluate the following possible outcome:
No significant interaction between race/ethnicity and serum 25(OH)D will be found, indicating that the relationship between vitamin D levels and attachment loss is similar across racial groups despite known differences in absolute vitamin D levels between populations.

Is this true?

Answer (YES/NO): YES